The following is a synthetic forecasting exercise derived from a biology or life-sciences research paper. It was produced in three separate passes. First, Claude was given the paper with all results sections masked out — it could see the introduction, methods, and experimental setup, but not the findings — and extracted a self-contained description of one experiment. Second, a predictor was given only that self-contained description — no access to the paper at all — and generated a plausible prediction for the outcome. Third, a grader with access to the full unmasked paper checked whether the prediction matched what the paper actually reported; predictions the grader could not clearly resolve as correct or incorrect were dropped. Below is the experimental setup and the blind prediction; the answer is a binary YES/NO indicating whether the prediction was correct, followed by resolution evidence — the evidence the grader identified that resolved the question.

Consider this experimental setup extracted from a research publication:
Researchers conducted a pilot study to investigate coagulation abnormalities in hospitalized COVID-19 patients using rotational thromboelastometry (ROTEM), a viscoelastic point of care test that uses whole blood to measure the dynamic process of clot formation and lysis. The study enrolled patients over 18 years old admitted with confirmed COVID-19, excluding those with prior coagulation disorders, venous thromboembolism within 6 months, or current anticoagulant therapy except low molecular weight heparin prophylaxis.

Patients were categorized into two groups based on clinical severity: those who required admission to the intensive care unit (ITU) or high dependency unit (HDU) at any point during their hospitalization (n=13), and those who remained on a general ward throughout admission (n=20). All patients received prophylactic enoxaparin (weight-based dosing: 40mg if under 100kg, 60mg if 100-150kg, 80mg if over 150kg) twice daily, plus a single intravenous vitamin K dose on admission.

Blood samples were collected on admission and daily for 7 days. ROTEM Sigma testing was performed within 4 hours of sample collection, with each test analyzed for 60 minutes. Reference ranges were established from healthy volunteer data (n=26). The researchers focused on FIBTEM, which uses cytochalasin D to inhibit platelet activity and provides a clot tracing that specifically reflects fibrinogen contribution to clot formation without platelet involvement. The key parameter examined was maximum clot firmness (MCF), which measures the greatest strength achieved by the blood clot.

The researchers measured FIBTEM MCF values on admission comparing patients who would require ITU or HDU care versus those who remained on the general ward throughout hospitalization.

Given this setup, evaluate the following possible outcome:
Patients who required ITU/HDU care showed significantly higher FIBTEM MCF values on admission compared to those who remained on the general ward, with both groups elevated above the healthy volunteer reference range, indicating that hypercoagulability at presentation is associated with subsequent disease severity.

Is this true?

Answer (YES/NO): NO